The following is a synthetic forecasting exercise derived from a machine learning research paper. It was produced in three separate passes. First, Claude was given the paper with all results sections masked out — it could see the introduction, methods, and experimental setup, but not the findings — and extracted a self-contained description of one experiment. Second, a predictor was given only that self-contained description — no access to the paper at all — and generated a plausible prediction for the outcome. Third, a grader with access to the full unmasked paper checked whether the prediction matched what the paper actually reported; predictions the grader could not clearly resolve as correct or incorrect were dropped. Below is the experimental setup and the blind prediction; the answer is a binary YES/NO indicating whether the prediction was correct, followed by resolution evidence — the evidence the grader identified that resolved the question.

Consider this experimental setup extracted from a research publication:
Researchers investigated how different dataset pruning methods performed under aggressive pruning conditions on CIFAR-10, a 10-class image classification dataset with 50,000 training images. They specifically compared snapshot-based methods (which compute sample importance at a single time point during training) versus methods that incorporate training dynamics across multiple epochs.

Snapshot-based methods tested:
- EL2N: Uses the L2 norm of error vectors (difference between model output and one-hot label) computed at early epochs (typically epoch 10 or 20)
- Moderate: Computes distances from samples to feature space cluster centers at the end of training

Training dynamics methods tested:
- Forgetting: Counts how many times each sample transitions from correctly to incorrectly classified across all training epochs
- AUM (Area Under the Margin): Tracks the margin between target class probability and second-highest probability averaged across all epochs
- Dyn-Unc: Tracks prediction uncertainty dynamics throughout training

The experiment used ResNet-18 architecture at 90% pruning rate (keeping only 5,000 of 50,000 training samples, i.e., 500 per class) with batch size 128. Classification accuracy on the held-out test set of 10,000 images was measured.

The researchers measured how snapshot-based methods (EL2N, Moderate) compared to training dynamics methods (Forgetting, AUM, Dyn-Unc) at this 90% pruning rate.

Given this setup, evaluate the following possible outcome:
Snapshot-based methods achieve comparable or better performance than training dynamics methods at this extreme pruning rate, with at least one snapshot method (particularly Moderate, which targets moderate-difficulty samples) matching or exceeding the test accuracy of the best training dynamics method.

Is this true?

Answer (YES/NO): YES